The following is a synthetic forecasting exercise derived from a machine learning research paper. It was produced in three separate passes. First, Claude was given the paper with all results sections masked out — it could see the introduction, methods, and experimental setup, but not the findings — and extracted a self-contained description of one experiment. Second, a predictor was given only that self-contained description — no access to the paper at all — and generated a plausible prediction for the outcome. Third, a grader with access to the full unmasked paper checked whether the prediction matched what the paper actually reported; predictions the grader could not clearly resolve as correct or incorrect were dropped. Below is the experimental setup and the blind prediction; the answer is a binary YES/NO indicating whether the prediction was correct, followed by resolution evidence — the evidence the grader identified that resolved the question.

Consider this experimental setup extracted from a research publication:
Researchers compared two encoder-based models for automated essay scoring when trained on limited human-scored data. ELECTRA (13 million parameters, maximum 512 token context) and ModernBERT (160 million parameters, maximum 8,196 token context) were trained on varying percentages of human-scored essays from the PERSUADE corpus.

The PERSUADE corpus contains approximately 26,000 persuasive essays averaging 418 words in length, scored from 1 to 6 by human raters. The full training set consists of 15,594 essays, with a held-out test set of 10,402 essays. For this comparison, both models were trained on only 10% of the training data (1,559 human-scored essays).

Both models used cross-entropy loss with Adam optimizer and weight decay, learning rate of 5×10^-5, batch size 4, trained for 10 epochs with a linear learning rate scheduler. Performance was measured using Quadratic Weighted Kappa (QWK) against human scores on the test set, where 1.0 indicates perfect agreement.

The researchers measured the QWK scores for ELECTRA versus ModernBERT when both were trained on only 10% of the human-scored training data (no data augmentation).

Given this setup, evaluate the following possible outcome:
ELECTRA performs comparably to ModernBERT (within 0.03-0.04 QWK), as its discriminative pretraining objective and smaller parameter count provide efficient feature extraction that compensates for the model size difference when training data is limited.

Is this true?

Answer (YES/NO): NO